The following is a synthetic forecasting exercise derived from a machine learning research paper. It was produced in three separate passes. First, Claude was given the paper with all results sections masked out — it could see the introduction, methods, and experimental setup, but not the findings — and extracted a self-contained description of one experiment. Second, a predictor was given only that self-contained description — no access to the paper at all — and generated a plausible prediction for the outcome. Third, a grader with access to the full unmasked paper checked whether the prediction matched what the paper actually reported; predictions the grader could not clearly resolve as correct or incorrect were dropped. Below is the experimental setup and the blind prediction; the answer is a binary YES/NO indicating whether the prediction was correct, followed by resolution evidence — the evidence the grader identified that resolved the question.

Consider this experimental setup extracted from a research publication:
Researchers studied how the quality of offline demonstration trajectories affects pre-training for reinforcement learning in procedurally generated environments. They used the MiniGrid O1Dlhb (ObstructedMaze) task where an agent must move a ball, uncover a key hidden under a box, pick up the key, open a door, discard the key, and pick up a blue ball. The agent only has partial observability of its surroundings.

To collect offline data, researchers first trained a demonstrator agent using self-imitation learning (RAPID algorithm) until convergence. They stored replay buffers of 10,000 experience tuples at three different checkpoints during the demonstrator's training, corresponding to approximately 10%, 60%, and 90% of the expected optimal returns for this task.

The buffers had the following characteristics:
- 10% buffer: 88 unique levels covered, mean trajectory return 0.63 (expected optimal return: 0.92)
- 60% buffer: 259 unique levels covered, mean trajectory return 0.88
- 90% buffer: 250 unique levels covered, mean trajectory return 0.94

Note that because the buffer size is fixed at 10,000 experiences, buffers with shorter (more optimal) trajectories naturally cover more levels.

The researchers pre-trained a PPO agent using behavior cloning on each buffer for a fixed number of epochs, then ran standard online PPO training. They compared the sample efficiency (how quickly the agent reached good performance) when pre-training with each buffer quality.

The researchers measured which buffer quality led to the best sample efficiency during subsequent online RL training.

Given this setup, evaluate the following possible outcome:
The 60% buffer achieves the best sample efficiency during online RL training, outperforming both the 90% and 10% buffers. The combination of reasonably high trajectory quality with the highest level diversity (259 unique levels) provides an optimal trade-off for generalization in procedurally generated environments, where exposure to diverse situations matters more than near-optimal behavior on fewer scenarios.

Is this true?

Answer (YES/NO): NO